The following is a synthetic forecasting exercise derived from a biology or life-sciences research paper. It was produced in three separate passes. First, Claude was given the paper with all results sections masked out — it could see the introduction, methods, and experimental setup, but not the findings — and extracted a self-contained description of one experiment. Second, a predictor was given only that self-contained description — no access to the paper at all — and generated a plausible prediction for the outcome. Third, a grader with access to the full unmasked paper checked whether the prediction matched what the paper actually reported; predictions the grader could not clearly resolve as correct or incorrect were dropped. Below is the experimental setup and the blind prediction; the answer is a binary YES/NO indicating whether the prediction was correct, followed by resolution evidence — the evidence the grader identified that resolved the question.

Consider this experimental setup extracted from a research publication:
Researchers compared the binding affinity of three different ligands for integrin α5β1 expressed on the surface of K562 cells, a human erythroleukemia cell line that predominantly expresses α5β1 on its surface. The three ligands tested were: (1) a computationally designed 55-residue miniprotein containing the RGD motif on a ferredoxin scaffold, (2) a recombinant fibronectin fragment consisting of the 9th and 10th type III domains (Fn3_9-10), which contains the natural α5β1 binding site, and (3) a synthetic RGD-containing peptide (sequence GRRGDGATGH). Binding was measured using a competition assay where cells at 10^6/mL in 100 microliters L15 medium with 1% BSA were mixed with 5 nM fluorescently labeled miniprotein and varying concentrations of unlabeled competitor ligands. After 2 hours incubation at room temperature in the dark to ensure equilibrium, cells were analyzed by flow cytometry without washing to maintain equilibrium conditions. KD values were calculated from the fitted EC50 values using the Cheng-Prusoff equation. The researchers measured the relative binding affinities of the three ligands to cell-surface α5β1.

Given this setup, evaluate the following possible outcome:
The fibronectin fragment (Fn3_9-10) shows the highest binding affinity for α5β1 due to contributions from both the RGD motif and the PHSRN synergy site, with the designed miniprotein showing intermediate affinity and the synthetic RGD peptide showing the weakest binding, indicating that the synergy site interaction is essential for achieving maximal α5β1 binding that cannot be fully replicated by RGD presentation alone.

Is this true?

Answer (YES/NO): NO